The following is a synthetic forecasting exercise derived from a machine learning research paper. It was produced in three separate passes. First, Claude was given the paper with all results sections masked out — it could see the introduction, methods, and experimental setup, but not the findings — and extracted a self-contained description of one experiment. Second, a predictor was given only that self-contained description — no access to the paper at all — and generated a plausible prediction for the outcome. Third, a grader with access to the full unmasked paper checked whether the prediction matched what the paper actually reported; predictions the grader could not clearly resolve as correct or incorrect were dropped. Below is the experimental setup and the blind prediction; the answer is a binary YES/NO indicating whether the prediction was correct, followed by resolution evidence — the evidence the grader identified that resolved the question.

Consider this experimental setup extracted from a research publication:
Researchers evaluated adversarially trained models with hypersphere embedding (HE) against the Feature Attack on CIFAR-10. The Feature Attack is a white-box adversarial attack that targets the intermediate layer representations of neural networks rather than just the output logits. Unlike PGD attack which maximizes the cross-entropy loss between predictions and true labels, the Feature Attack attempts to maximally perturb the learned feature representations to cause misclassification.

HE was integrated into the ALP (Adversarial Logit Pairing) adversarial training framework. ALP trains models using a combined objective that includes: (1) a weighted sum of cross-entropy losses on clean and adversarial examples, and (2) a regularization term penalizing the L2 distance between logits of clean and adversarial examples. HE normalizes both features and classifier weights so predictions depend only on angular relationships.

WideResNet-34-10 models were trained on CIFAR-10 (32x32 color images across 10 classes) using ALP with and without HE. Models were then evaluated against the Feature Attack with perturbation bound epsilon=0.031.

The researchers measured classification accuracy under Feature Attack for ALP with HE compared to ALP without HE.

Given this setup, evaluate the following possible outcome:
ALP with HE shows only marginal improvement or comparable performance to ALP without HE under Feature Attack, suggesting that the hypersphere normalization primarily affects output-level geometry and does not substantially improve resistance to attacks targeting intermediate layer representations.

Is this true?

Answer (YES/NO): NO